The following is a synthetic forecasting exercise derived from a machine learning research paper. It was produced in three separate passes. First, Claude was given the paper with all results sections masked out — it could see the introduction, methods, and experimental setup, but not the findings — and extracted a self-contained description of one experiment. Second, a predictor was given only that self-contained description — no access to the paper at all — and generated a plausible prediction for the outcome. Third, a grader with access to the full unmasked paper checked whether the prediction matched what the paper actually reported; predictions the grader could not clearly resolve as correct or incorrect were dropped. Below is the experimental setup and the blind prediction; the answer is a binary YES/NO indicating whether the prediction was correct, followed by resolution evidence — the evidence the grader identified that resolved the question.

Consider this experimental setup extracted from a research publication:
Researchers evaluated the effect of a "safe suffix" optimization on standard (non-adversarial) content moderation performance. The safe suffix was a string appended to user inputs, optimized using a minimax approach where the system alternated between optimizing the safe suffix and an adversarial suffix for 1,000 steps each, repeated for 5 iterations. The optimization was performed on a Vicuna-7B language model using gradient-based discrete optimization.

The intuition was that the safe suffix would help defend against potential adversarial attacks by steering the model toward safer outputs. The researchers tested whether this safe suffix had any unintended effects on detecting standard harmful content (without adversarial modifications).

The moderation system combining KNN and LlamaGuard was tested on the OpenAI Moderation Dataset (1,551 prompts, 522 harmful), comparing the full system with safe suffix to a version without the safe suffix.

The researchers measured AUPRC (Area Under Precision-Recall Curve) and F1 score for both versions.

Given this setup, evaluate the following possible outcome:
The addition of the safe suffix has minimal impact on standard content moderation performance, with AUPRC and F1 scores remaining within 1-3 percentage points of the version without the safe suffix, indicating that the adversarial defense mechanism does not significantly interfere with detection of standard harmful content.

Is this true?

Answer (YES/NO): YES